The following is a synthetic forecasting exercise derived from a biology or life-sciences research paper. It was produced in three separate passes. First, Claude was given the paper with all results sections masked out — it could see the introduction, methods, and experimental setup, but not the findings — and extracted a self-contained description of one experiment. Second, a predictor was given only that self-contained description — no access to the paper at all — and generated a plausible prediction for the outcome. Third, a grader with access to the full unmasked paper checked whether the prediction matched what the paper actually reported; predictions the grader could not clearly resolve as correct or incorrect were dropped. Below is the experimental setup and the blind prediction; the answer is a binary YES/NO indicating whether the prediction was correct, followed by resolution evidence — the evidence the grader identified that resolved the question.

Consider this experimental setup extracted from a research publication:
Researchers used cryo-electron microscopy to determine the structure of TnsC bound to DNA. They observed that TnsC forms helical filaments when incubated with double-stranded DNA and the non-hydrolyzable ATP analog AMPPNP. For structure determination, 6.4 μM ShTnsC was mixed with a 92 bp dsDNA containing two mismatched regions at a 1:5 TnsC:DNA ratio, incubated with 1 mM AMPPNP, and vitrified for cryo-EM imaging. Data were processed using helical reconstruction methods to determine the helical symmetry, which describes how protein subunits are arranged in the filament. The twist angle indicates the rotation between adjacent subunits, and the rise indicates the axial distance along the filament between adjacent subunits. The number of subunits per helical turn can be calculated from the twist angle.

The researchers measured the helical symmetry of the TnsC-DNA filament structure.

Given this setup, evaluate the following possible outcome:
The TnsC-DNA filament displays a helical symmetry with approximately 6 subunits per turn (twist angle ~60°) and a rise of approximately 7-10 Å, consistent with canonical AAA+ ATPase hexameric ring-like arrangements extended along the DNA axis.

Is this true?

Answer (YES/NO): NO